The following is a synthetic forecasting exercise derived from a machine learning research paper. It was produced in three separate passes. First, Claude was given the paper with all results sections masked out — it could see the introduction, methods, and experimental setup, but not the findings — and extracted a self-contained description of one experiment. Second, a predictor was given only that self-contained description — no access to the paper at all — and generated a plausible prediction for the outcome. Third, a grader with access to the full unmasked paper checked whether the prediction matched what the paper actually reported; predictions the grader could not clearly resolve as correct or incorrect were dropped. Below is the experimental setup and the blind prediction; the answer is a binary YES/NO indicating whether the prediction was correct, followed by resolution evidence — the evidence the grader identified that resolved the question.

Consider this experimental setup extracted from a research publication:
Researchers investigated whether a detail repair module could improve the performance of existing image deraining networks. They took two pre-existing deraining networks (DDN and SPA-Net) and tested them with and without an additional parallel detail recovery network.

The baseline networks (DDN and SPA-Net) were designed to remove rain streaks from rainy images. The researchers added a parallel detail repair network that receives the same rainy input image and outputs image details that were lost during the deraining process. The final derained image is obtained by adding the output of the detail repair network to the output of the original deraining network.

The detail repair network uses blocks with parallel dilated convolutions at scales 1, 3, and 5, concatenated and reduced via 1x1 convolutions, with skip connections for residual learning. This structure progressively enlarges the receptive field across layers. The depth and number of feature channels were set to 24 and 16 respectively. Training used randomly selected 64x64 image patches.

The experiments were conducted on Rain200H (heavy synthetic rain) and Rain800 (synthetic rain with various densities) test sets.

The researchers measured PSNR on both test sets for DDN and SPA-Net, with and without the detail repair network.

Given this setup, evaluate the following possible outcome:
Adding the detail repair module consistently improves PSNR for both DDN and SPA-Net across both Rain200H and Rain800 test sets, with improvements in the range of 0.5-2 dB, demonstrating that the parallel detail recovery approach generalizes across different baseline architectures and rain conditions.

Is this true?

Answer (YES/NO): NO